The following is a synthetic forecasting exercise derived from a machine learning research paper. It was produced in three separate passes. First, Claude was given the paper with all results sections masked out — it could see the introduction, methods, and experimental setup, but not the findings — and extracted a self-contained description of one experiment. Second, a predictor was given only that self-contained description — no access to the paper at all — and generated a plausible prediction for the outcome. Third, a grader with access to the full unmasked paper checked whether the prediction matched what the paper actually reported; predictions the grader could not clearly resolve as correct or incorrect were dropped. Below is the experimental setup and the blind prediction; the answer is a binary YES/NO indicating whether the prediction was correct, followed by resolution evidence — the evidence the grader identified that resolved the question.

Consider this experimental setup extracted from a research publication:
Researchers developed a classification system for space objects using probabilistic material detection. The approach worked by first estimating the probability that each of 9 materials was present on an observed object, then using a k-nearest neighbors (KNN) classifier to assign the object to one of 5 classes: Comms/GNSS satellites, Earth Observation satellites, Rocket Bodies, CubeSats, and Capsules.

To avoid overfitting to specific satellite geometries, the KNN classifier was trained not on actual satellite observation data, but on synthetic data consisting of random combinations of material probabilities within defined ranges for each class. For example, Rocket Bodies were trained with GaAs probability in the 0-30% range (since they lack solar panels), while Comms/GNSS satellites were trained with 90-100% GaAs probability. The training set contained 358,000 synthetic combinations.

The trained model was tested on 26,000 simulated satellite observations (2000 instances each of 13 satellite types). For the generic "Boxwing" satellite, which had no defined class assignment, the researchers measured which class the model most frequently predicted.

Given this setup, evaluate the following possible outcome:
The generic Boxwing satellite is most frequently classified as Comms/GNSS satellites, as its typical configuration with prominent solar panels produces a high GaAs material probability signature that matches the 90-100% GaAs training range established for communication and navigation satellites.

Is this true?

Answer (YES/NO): NO